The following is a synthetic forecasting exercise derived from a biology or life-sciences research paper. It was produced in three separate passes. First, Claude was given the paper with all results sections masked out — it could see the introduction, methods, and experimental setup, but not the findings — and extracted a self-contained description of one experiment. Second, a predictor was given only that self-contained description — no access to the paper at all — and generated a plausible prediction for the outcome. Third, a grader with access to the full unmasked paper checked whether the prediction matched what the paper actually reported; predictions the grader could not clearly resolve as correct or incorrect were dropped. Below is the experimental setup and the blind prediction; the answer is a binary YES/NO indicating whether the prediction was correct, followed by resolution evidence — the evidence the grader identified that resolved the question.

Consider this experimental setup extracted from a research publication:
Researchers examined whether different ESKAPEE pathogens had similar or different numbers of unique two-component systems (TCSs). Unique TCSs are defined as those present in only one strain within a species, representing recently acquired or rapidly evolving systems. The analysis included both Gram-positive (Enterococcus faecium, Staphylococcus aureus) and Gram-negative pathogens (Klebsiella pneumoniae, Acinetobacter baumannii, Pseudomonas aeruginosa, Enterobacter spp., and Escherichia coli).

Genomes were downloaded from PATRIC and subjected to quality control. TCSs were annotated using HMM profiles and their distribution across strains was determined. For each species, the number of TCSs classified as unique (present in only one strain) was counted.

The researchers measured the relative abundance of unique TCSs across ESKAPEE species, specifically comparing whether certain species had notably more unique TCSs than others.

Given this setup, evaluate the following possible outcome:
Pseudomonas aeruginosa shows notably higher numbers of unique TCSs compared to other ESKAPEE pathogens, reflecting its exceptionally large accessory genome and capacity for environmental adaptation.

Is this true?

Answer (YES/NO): NO